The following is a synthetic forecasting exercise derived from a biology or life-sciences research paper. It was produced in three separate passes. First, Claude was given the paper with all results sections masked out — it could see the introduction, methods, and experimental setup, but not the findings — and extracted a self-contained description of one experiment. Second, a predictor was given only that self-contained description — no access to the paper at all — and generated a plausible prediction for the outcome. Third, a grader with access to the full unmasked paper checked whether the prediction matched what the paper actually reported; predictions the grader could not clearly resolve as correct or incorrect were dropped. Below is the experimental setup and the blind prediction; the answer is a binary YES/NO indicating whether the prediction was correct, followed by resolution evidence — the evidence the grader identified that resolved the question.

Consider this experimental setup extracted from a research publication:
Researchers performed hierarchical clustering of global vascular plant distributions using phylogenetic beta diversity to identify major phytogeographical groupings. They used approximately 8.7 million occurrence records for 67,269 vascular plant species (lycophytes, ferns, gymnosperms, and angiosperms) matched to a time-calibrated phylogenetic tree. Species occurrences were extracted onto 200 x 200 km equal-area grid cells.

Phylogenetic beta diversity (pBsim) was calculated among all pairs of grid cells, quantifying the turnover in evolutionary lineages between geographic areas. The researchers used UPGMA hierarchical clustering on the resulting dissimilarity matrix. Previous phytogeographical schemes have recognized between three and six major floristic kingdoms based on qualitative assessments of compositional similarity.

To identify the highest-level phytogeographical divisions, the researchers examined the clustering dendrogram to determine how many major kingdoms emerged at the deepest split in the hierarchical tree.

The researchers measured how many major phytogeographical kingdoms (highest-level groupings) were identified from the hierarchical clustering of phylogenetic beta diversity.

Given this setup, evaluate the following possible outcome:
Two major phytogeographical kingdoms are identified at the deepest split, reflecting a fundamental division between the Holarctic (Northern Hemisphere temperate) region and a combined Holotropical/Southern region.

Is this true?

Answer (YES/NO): NO